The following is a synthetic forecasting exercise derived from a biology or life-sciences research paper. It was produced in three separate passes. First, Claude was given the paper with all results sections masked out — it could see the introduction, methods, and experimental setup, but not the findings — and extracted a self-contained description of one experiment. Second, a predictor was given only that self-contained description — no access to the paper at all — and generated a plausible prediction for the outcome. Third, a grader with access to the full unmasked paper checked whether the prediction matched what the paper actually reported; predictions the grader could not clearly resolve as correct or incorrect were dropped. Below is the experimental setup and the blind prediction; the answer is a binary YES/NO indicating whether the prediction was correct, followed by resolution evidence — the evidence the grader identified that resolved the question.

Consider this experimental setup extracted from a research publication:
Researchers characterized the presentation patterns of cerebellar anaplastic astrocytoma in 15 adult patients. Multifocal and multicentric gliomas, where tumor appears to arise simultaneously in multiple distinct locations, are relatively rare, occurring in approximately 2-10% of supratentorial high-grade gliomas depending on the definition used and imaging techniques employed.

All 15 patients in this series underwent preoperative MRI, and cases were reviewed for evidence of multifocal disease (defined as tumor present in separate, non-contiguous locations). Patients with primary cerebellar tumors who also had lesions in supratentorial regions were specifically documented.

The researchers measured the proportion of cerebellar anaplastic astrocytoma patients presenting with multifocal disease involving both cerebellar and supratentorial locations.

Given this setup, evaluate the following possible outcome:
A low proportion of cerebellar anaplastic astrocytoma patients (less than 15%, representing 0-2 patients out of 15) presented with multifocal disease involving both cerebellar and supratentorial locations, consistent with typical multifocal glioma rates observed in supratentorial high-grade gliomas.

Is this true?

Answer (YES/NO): NO